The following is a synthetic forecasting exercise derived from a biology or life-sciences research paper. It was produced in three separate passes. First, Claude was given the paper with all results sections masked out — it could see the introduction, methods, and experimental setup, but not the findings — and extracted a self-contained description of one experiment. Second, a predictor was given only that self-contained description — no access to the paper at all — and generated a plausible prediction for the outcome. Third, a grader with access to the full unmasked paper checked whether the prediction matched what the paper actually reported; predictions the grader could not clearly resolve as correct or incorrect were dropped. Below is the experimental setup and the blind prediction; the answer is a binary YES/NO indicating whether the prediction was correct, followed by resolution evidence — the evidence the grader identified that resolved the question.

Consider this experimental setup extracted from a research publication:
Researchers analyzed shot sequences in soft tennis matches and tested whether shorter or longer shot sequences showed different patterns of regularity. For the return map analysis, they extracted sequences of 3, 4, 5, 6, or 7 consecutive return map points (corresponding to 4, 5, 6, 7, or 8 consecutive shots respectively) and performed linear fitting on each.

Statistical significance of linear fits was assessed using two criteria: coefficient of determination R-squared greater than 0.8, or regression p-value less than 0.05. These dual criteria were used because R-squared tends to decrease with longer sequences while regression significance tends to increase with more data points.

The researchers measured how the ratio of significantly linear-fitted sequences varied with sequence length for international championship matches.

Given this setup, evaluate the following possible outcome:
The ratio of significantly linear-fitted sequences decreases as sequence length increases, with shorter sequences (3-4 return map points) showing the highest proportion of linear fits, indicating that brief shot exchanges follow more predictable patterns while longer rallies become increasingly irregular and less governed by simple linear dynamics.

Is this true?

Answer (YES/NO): NO